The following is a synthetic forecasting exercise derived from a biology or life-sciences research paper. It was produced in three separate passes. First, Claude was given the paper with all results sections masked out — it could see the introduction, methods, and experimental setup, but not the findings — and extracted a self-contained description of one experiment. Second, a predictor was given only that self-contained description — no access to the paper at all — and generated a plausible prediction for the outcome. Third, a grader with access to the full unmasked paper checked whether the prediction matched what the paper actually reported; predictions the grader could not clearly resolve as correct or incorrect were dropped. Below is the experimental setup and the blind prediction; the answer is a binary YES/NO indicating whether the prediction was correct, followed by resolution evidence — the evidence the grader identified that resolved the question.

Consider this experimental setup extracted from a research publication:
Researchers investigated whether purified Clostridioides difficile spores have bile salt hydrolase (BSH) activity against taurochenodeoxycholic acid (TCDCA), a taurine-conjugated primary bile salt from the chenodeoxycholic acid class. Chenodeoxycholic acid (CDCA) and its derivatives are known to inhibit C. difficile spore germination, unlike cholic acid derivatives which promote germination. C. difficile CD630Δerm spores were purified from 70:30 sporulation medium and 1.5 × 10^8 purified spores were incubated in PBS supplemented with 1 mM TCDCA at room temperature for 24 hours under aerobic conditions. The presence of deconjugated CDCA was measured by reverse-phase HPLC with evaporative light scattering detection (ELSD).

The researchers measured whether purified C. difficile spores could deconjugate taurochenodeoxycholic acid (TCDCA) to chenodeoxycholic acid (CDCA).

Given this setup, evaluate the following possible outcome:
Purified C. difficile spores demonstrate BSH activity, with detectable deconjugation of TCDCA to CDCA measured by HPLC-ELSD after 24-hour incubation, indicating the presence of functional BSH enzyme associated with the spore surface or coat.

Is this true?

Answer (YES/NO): YES